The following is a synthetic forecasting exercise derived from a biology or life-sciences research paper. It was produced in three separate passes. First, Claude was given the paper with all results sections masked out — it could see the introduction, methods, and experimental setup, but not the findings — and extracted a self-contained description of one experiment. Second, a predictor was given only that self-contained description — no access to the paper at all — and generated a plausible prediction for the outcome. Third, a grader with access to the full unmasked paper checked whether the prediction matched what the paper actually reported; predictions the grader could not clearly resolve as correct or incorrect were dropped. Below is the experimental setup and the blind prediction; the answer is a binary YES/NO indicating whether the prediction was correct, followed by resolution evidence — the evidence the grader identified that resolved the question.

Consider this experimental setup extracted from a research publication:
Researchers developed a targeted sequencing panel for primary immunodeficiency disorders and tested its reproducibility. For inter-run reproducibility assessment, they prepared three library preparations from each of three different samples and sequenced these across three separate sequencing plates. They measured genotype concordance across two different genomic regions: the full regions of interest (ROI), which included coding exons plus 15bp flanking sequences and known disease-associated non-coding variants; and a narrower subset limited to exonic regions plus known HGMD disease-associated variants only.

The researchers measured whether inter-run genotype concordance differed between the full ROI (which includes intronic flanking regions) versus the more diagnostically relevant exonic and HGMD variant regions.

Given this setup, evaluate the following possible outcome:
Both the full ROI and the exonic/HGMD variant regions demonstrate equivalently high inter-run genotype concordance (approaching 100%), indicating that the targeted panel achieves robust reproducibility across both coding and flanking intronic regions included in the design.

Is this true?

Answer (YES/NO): NO